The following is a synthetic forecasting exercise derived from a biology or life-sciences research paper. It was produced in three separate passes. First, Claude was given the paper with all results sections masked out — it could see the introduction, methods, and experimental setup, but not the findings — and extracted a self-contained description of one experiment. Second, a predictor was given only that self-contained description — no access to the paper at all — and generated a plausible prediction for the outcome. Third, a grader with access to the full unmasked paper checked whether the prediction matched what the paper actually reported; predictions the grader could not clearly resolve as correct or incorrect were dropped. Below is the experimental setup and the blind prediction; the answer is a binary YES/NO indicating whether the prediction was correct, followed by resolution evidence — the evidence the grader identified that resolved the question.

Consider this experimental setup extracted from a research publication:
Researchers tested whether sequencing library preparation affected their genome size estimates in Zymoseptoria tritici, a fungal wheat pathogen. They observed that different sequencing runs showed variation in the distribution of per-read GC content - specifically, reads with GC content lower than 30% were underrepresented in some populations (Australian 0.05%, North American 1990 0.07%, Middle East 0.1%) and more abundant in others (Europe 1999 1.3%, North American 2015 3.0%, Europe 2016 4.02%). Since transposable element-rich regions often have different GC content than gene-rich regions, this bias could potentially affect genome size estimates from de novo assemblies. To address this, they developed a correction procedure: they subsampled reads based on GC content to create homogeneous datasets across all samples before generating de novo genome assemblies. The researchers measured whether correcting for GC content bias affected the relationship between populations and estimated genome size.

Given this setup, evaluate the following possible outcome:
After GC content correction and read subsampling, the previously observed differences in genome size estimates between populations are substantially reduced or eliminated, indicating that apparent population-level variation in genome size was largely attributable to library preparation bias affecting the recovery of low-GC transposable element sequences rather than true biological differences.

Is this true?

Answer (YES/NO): NO